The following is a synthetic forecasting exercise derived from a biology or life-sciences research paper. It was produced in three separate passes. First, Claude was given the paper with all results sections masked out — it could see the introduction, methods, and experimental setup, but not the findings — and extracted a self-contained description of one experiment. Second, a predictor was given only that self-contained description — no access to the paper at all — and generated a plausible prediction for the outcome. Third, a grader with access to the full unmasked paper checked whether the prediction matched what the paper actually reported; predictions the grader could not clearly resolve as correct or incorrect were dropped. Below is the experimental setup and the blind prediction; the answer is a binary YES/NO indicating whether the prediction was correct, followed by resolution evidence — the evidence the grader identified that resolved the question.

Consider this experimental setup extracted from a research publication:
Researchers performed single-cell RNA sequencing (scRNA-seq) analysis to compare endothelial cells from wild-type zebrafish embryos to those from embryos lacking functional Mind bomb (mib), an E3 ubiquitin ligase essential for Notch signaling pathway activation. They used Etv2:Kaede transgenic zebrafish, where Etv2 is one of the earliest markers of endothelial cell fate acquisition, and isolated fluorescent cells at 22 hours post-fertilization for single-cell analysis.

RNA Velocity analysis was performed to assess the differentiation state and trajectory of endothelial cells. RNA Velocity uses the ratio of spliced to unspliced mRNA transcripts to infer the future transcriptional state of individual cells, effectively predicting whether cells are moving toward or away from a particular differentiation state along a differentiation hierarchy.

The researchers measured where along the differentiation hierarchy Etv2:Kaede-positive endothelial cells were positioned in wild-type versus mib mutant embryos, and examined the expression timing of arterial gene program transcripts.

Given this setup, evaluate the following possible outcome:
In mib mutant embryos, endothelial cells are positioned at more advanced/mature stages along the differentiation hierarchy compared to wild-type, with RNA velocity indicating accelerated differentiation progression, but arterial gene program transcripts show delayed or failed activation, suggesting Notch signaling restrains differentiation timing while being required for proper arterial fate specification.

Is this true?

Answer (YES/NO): NO